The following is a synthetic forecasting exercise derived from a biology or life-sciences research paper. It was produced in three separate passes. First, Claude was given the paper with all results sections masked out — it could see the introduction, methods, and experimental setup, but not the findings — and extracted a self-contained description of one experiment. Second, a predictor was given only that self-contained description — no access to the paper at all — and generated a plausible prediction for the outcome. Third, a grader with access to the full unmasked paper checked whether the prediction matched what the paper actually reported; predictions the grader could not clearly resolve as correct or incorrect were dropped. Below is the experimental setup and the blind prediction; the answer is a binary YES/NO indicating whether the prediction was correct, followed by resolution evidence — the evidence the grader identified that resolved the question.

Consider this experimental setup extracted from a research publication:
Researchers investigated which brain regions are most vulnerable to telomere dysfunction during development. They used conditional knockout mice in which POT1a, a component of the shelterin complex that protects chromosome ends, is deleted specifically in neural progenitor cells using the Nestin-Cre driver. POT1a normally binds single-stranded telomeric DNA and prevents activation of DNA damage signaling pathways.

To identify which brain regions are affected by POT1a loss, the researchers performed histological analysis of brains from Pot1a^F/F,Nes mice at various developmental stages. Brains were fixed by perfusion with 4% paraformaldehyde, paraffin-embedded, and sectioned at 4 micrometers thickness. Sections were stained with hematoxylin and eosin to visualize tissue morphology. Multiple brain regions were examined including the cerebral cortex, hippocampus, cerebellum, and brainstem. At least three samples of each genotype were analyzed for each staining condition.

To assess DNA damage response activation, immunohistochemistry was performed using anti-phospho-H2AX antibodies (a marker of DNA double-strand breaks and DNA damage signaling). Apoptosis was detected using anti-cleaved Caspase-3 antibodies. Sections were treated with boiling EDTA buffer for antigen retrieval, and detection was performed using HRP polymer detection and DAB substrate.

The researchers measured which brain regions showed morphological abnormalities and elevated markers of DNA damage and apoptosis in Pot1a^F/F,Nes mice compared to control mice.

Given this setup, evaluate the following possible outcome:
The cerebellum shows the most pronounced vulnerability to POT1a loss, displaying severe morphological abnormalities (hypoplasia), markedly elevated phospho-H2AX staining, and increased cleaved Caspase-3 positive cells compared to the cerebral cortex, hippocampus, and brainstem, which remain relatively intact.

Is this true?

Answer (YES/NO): NO